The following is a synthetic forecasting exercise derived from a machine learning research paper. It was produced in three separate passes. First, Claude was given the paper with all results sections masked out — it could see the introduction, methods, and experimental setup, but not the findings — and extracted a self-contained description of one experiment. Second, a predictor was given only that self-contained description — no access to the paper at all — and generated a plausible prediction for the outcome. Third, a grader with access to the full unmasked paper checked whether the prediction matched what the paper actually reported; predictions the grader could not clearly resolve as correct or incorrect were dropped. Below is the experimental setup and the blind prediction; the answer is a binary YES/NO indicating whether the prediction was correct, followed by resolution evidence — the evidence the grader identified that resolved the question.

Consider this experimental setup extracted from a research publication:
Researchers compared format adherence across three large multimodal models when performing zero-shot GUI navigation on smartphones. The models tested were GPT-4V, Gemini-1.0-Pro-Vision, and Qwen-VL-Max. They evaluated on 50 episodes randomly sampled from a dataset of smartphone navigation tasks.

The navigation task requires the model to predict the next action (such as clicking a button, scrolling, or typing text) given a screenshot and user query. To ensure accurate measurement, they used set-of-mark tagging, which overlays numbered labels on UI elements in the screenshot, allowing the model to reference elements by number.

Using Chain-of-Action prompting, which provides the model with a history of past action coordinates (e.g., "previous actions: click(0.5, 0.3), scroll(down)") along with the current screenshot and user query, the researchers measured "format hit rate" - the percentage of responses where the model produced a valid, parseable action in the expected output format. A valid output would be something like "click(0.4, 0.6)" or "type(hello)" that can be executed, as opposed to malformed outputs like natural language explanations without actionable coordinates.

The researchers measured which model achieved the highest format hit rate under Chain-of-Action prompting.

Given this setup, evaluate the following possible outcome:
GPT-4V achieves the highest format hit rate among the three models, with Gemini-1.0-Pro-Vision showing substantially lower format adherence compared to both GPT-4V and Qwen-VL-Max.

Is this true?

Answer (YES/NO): NO